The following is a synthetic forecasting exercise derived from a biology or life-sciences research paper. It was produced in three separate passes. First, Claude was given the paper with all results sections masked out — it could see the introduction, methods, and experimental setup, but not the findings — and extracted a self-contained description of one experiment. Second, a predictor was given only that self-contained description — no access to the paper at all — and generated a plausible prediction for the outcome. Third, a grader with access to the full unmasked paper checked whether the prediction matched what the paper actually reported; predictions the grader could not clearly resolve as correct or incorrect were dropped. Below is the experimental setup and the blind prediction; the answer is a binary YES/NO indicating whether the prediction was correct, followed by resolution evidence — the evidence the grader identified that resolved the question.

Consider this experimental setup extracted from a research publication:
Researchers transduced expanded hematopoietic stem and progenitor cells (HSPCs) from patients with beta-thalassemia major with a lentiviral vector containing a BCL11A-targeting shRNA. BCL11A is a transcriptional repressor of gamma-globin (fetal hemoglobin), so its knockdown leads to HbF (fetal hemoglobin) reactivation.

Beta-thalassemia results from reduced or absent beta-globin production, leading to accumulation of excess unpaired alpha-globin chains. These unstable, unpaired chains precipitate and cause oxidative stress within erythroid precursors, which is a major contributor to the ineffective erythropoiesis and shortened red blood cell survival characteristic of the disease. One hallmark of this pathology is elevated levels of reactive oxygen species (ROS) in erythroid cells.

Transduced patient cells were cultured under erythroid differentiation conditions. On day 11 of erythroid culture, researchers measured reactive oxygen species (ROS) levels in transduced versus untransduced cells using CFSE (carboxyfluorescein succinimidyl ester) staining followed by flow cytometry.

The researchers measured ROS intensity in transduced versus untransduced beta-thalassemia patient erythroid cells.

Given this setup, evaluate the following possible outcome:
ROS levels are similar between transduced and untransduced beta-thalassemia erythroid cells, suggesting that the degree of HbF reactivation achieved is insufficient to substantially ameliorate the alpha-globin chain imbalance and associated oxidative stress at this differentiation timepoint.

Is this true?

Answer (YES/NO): NO